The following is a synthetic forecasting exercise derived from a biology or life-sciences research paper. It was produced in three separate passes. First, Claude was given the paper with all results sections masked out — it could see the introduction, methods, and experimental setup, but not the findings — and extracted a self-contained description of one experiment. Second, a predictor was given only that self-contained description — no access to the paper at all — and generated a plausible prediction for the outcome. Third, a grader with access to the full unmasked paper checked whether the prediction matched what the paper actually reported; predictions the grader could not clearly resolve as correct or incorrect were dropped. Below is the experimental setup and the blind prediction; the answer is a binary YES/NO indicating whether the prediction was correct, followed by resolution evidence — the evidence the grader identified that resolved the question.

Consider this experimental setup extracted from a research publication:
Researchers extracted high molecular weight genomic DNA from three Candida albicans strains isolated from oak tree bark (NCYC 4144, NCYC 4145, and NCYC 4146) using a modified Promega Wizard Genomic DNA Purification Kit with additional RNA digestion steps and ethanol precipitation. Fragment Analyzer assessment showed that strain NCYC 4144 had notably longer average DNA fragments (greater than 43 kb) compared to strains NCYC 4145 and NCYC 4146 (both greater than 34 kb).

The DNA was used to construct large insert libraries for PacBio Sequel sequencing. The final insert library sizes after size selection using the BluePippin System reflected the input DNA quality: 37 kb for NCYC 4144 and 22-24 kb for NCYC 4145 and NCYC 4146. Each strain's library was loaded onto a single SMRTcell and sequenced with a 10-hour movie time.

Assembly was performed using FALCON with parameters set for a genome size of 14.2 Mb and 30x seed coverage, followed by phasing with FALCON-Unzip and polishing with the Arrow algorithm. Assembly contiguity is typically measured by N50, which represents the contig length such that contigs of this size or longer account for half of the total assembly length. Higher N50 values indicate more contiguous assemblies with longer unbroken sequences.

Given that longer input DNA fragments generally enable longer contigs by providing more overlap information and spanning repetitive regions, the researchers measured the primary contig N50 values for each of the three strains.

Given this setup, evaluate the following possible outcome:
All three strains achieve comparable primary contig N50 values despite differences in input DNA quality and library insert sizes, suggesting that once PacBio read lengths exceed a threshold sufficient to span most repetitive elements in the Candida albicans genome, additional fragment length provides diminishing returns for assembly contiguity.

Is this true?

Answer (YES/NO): NO